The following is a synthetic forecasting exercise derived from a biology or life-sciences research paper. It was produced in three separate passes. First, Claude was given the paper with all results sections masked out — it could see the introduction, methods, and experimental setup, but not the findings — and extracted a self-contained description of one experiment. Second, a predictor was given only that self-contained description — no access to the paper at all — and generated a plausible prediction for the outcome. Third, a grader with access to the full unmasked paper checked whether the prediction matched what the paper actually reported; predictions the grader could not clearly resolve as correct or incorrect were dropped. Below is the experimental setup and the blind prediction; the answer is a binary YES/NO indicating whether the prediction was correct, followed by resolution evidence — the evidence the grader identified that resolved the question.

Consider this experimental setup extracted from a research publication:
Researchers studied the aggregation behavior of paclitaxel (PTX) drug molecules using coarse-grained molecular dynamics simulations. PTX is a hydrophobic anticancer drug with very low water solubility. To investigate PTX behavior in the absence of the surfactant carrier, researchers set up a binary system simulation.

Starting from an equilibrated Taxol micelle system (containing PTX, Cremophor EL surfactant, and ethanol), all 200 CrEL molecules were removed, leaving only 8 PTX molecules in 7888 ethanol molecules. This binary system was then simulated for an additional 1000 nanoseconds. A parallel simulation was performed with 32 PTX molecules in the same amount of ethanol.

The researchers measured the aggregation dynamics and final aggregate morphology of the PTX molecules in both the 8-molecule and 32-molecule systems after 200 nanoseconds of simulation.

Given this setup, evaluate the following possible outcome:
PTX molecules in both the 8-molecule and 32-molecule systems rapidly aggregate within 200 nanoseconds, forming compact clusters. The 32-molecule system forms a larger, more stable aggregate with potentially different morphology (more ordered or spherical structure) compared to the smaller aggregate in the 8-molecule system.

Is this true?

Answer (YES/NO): NO